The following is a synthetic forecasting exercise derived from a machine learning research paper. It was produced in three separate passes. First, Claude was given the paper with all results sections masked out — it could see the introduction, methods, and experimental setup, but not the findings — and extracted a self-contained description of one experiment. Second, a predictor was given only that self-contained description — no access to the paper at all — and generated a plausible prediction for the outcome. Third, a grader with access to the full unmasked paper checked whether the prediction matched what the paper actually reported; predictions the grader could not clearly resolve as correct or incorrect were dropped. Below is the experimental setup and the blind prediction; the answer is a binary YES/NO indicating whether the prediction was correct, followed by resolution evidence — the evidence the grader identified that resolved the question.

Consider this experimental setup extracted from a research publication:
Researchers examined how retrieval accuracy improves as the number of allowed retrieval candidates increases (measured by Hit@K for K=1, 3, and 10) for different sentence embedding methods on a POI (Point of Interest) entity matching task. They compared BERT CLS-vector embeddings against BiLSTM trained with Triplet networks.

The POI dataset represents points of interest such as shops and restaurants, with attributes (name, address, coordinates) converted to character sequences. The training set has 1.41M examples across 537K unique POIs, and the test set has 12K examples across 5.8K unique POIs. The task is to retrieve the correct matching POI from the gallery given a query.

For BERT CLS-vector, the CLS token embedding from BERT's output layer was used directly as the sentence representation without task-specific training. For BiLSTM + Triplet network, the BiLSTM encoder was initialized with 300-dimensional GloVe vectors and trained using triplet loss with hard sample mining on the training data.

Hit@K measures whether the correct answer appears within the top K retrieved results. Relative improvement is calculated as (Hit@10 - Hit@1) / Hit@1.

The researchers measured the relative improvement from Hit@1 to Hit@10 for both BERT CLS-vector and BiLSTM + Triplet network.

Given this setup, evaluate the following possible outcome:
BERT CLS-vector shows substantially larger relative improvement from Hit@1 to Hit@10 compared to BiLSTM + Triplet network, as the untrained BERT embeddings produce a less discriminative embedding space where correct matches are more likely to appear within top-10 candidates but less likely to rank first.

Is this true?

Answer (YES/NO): YES